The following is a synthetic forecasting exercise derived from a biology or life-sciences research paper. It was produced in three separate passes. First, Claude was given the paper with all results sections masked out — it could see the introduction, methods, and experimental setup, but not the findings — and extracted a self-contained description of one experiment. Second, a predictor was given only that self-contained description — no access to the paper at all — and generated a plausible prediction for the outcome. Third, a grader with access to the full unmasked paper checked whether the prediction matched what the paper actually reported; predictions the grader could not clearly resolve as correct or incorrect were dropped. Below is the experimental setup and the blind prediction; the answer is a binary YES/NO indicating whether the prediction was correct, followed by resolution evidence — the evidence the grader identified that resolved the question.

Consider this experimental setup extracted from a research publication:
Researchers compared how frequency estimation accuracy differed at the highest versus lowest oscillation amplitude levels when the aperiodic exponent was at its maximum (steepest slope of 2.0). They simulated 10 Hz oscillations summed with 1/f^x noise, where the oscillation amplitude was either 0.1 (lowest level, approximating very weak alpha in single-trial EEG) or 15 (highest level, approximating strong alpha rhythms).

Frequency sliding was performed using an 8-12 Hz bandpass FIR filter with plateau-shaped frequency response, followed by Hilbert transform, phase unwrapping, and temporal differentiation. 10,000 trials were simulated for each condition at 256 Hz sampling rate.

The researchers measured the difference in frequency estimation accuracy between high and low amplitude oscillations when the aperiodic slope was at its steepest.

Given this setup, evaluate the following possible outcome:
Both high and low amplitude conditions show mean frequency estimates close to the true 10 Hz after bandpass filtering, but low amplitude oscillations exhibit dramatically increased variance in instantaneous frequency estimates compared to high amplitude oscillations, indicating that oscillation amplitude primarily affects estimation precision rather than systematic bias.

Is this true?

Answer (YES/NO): NO